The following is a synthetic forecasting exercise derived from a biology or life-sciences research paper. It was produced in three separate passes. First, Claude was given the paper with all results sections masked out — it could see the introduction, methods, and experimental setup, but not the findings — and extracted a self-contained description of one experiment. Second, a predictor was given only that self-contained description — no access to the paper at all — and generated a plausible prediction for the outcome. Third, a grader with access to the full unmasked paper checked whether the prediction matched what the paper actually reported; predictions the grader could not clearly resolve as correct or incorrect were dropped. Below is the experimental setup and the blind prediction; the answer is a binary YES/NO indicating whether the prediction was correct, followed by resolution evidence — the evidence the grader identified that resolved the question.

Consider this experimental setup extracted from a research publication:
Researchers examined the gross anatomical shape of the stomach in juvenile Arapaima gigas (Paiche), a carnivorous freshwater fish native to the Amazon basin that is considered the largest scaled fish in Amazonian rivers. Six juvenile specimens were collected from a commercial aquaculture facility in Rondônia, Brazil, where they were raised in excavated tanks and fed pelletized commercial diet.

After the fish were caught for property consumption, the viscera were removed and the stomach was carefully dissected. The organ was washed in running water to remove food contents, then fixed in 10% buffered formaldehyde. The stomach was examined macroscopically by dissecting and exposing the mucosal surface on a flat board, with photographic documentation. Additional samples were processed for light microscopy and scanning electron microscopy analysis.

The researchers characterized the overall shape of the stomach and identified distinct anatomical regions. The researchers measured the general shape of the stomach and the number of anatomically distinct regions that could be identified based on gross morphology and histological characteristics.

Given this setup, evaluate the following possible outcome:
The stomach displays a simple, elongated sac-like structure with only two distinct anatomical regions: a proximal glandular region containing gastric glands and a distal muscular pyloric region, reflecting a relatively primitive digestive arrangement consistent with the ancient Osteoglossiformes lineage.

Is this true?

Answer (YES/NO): NO